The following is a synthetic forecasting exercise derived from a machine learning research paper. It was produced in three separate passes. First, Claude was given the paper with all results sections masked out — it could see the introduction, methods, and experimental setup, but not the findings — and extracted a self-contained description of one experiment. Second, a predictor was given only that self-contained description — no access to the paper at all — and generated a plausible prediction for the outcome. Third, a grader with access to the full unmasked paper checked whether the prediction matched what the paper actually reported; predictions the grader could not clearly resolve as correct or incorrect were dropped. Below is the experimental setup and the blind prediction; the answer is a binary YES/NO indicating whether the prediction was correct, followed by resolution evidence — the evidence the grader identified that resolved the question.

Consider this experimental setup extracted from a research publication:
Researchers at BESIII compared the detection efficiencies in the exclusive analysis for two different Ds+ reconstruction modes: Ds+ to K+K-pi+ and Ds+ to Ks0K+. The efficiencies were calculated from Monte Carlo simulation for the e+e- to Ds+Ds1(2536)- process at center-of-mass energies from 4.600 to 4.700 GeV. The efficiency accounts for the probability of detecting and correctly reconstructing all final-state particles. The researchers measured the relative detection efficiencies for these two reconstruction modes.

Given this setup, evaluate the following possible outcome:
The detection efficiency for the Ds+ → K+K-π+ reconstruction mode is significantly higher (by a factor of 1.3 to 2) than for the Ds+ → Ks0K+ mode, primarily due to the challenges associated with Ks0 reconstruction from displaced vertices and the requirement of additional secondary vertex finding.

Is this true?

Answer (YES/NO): NO